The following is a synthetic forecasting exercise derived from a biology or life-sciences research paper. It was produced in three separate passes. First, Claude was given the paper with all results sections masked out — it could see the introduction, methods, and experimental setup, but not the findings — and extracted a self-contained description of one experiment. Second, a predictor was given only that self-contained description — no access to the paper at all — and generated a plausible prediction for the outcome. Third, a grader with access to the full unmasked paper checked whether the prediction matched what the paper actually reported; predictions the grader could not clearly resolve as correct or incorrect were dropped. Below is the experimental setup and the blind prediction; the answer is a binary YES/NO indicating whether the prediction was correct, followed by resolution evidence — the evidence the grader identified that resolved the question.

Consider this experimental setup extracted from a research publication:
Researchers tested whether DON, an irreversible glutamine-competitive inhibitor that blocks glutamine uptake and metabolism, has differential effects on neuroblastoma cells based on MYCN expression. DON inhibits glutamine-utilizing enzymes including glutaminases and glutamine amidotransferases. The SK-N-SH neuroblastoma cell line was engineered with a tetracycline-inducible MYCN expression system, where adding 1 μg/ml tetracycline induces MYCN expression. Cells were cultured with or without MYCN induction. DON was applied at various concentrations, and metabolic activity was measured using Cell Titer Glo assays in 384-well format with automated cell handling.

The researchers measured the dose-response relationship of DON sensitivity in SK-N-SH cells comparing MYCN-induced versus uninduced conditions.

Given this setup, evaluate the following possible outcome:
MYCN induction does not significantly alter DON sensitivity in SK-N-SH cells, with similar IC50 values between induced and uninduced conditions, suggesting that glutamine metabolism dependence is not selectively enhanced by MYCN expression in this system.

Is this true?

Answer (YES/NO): NO